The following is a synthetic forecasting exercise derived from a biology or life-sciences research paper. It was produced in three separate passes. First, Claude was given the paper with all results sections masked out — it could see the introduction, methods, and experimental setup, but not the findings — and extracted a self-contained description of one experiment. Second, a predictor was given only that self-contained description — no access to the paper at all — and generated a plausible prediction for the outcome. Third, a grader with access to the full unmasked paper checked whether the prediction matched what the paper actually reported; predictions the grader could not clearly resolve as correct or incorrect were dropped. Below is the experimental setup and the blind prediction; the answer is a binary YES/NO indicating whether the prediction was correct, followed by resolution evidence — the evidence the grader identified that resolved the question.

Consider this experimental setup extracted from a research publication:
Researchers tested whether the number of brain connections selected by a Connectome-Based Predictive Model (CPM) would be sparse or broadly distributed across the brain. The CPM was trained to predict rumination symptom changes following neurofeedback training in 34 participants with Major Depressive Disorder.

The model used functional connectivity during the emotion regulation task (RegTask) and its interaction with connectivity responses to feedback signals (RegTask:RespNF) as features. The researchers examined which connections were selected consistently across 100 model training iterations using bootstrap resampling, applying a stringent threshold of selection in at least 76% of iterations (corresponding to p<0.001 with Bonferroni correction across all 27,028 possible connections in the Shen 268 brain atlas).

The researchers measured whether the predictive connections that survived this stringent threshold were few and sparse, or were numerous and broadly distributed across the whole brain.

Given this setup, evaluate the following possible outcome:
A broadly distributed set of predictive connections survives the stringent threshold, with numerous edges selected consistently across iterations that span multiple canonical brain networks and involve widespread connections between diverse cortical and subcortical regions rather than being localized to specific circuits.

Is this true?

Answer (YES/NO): YES